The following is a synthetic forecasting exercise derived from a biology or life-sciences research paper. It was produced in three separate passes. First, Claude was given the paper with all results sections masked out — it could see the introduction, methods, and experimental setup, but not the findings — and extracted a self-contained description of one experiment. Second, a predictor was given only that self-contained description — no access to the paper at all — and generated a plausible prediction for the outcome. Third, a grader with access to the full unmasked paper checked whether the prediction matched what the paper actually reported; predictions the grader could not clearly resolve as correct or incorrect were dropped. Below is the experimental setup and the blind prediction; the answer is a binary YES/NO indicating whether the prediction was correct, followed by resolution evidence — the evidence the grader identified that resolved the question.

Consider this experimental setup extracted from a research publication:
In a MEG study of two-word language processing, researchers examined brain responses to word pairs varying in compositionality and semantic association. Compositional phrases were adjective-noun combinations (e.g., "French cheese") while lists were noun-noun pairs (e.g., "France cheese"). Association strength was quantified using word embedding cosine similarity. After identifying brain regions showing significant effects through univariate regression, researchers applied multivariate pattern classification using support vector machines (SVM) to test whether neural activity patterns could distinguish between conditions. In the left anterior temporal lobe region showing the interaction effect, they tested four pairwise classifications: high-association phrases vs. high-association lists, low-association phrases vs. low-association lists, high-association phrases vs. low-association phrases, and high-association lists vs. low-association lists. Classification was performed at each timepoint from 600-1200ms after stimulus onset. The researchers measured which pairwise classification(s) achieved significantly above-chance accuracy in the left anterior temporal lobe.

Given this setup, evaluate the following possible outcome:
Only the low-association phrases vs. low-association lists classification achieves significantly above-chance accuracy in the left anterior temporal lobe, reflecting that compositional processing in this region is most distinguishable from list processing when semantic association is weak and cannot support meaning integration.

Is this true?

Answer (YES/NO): NO